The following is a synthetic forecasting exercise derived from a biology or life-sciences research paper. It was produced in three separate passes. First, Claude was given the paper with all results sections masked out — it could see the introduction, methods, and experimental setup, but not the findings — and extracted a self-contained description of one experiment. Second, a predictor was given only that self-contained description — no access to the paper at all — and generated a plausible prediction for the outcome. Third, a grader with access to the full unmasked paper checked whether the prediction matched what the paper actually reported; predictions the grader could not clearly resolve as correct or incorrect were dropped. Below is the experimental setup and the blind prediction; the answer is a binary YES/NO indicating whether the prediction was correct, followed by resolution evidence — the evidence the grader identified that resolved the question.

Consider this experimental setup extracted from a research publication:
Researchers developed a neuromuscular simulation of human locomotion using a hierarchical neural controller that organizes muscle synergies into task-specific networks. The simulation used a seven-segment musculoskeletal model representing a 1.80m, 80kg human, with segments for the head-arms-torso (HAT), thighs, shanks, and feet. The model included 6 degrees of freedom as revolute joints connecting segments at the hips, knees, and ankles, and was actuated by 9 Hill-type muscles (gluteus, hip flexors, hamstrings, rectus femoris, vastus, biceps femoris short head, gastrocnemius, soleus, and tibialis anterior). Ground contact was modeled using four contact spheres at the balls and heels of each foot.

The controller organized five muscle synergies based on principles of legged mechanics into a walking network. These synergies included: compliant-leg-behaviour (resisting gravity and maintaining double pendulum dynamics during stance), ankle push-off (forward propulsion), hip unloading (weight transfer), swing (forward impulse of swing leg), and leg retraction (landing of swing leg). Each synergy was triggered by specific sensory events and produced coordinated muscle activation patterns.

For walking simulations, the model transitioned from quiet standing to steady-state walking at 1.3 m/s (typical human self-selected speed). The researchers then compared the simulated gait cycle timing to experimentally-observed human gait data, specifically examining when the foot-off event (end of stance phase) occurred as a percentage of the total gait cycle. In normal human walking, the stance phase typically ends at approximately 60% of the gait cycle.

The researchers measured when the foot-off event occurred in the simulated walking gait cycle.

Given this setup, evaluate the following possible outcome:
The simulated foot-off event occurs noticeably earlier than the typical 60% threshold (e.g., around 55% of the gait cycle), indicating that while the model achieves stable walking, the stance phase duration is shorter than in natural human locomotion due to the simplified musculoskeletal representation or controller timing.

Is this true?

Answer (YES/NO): NO